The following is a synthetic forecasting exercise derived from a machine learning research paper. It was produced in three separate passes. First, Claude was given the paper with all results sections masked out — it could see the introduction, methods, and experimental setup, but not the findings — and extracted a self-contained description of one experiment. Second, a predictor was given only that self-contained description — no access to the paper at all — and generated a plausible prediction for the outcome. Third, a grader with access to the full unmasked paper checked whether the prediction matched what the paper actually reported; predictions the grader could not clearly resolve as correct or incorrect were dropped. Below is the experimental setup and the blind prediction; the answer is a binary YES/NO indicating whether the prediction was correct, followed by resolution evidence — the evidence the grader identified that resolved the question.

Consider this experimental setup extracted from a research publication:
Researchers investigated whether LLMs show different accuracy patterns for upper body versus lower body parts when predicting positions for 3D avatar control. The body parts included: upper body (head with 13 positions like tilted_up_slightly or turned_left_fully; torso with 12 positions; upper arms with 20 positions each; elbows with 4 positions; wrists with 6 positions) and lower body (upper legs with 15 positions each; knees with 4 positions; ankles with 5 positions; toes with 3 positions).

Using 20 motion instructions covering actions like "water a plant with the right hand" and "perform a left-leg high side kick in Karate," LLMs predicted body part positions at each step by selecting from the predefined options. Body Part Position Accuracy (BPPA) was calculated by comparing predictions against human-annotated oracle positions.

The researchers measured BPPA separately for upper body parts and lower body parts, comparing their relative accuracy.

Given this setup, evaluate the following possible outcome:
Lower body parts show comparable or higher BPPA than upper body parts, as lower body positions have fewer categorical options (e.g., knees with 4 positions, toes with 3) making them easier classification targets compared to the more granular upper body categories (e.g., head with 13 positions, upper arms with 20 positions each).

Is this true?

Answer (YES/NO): YES